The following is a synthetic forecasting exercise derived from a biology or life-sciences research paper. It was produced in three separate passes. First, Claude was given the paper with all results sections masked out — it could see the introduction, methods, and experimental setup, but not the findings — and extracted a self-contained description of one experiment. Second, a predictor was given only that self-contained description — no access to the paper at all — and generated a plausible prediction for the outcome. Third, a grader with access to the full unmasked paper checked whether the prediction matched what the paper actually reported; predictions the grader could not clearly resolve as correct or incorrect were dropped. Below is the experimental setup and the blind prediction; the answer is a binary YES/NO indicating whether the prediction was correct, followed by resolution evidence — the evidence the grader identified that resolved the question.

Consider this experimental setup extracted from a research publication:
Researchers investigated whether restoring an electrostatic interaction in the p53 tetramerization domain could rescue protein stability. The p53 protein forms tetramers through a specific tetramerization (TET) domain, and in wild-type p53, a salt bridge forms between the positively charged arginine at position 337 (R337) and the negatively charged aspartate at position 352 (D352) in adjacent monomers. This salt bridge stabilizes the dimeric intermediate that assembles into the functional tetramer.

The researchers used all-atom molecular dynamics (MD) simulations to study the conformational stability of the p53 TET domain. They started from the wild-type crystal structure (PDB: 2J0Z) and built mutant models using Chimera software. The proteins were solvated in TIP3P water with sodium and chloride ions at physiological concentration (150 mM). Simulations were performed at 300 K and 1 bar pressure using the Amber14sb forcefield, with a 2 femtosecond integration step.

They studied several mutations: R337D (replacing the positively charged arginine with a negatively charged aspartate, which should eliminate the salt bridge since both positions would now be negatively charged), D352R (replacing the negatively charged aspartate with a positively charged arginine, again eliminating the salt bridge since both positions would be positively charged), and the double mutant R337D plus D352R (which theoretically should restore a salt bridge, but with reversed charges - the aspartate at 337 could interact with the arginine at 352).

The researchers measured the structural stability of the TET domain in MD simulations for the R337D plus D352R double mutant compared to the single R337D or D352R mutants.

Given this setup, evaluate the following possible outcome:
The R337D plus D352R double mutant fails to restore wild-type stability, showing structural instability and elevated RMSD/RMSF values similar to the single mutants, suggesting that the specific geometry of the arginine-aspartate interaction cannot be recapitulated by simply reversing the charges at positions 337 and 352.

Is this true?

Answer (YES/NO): NO